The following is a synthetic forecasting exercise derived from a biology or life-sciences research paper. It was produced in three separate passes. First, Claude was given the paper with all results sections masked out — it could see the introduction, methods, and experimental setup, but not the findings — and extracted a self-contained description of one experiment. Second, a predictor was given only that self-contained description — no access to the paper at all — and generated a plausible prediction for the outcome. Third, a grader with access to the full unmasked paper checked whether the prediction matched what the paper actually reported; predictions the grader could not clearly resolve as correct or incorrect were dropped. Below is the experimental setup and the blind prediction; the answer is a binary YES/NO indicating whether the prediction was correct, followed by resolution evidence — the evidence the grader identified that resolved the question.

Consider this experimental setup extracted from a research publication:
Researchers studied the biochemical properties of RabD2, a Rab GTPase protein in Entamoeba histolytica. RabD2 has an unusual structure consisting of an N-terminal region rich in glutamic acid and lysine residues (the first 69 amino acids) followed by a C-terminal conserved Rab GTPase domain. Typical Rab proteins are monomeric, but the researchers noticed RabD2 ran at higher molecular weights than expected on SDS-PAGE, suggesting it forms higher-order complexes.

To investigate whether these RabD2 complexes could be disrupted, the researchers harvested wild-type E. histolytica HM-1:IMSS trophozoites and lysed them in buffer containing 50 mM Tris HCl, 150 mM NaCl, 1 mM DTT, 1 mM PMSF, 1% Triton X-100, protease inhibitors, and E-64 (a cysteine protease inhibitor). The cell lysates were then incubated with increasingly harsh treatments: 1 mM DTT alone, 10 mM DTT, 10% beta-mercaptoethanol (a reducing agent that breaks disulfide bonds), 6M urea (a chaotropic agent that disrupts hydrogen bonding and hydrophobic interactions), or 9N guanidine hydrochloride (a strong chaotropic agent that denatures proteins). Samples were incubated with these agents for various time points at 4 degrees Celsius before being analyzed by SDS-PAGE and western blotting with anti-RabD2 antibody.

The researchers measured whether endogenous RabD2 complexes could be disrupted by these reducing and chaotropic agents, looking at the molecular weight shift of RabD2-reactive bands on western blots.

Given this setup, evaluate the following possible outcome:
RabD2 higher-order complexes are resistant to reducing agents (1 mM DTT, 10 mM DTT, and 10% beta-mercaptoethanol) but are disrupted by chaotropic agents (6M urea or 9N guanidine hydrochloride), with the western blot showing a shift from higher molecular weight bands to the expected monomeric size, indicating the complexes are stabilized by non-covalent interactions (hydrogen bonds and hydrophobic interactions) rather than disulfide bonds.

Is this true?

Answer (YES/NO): NO